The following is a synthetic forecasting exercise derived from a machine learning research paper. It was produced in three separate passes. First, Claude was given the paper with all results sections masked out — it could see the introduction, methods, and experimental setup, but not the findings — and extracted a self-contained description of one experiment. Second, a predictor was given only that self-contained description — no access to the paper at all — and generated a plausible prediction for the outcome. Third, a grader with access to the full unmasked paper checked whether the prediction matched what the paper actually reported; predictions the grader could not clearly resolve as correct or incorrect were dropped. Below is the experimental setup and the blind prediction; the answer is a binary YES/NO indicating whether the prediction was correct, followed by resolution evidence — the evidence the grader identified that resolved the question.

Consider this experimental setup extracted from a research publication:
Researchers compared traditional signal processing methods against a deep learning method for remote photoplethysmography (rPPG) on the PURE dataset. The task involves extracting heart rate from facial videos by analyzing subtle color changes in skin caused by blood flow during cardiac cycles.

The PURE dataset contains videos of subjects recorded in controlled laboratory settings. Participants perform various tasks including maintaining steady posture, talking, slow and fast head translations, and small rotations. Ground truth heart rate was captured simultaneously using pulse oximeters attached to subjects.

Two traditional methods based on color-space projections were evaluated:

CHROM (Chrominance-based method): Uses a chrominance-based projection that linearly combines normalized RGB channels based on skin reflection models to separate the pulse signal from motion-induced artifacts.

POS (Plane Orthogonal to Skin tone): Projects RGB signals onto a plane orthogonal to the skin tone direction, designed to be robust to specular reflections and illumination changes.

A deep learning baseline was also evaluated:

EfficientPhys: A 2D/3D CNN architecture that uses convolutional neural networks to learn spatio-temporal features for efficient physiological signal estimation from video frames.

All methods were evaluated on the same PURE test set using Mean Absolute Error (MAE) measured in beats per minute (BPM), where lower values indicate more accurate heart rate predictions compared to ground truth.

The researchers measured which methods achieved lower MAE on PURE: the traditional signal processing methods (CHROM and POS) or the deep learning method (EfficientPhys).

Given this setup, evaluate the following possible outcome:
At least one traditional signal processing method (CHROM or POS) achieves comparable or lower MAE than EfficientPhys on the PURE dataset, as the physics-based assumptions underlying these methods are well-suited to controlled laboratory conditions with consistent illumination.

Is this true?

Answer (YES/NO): YES